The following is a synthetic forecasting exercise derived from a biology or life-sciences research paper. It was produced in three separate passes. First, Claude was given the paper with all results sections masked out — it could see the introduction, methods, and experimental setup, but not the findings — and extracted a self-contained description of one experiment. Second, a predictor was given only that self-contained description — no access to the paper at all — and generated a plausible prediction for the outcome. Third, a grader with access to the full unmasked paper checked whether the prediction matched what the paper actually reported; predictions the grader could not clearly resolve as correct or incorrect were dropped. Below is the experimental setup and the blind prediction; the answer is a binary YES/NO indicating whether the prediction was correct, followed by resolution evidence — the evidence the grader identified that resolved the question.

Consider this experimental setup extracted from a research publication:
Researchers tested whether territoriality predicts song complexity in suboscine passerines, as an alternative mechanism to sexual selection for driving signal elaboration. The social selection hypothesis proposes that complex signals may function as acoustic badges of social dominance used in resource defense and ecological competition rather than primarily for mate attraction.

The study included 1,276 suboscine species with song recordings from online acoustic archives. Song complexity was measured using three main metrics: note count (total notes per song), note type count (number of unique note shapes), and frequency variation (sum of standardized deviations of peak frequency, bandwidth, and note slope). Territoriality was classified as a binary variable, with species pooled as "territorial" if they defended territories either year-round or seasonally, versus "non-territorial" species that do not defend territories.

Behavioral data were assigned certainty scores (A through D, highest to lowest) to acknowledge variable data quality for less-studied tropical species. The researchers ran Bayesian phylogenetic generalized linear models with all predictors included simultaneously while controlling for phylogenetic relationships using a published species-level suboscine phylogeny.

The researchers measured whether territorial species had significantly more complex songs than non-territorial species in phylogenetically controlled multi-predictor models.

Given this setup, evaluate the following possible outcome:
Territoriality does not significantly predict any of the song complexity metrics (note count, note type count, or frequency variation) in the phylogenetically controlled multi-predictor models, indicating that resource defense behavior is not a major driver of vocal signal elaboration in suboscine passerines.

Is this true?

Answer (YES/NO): NO